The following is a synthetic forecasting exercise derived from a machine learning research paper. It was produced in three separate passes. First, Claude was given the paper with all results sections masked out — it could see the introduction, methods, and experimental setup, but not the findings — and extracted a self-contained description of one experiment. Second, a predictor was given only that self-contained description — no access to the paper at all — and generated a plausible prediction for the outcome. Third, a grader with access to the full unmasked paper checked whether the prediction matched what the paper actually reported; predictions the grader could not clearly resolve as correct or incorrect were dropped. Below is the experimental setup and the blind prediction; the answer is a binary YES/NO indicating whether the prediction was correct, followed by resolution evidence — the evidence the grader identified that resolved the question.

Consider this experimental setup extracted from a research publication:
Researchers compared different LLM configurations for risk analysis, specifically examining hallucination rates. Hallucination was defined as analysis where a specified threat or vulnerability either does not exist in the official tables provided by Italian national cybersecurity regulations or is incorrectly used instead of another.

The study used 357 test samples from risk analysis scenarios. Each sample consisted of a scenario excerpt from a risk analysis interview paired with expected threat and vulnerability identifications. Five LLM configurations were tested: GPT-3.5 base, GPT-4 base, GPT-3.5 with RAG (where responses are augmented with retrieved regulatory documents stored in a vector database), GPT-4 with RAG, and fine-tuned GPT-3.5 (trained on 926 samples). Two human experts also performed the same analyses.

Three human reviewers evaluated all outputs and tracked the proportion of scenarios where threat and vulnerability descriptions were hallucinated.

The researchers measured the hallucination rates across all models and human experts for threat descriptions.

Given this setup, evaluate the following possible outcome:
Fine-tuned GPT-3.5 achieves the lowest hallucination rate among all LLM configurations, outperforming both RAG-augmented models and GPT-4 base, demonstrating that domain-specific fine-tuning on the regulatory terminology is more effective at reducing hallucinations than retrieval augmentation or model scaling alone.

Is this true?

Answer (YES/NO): NO